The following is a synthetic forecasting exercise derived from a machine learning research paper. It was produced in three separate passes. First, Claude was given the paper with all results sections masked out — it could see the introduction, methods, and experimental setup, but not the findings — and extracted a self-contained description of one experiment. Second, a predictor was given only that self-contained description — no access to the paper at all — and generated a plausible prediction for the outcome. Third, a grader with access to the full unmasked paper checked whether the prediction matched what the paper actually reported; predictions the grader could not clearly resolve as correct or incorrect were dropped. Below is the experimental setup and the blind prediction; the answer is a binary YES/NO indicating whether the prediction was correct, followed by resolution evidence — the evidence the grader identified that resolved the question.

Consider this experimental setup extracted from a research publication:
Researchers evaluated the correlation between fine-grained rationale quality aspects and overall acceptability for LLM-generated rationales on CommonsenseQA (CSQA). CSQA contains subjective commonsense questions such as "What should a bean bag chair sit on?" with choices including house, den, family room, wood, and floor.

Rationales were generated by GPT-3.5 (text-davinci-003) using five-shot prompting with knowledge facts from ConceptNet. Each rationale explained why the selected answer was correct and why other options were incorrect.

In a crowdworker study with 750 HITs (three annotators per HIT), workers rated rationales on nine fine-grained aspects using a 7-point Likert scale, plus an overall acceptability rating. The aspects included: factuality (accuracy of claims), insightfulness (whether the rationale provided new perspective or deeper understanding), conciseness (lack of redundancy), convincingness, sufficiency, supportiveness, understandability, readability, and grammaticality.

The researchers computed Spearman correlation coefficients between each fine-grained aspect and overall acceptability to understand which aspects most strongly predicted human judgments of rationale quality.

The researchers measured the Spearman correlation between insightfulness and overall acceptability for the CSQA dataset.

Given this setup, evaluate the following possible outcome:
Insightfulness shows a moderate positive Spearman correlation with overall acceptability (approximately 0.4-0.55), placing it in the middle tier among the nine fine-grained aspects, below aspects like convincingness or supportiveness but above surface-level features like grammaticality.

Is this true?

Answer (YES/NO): NO